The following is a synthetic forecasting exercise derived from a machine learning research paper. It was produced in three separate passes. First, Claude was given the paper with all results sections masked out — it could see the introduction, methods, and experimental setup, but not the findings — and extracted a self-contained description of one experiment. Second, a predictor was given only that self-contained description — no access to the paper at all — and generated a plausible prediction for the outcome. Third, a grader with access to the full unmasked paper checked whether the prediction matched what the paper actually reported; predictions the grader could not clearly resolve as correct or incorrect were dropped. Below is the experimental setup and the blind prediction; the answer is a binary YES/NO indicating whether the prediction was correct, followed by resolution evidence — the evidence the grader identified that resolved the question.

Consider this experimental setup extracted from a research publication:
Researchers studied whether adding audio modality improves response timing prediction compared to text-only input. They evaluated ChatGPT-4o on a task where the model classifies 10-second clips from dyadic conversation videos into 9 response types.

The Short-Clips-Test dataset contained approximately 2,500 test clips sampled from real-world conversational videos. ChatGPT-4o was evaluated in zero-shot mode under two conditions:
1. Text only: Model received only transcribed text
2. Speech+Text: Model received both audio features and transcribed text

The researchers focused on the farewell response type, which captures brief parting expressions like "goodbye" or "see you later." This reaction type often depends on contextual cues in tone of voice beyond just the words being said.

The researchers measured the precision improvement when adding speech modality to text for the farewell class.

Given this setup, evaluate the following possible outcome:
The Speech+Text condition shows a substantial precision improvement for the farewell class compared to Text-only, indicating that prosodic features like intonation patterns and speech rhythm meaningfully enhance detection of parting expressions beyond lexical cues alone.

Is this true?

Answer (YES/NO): YES